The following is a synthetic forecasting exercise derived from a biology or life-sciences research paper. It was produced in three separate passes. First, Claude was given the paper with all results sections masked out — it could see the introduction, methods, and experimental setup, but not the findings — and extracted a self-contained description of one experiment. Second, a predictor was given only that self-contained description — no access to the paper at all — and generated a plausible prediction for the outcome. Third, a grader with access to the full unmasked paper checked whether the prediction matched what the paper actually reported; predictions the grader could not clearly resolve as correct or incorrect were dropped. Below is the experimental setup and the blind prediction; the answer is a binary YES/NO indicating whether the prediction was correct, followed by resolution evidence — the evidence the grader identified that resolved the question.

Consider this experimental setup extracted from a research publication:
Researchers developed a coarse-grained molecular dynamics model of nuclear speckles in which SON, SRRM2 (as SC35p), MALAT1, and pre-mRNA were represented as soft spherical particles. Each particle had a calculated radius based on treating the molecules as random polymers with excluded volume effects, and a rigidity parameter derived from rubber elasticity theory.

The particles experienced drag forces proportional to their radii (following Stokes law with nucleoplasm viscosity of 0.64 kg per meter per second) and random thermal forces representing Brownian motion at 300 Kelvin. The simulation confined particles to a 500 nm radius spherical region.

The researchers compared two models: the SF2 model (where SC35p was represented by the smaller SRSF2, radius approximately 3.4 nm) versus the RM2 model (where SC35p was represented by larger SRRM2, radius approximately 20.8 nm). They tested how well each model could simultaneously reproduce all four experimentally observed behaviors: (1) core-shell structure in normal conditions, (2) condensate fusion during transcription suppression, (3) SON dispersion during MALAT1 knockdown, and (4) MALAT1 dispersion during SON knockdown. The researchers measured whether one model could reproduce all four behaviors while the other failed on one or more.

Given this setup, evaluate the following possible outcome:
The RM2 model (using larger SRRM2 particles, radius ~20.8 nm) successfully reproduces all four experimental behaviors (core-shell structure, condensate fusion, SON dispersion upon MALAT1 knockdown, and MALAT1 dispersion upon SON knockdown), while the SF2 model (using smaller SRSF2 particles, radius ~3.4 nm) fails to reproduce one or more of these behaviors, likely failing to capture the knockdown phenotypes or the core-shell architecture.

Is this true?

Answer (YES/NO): YES